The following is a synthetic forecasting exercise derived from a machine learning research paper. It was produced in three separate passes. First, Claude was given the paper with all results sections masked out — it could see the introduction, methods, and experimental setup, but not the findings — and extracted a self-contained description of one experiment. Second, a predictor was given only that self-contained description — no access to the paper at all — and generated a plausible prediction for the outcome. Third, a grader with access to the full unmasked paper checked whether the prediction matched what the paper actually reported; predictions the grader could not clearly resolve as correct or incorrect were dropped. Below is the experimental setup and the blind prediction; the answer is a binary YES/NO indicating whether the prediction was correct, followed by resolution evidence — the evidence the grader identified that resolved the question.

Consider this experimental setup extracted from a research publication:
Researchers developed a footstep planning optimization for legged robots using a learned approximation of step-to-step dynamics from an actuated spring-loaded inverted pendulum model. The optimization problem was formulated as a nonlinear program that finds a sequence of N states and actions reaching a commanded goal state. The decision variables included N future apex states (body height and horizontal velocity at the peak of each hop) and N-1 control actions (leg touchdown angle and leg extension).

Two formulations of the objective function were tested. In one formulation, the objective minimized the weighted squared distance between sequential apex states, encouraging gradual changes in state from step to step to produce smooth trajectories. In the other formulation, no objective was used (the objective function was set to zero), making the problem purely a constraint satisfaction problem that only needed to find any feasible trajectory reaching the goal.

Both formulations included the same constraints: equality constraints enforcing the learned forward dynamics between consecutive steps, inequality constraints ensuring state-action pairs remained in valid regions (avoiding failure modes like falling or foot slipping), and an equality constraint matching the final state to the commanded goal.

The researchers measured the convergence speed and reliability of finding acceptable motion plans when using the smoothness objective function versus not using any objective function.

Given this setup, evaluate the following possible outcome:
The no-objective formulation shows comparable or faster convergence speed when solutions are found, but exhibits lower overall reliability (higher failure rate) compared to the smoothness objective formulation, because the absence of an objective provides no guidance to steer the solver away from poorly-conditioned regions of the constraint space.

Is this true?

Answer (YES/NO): NO